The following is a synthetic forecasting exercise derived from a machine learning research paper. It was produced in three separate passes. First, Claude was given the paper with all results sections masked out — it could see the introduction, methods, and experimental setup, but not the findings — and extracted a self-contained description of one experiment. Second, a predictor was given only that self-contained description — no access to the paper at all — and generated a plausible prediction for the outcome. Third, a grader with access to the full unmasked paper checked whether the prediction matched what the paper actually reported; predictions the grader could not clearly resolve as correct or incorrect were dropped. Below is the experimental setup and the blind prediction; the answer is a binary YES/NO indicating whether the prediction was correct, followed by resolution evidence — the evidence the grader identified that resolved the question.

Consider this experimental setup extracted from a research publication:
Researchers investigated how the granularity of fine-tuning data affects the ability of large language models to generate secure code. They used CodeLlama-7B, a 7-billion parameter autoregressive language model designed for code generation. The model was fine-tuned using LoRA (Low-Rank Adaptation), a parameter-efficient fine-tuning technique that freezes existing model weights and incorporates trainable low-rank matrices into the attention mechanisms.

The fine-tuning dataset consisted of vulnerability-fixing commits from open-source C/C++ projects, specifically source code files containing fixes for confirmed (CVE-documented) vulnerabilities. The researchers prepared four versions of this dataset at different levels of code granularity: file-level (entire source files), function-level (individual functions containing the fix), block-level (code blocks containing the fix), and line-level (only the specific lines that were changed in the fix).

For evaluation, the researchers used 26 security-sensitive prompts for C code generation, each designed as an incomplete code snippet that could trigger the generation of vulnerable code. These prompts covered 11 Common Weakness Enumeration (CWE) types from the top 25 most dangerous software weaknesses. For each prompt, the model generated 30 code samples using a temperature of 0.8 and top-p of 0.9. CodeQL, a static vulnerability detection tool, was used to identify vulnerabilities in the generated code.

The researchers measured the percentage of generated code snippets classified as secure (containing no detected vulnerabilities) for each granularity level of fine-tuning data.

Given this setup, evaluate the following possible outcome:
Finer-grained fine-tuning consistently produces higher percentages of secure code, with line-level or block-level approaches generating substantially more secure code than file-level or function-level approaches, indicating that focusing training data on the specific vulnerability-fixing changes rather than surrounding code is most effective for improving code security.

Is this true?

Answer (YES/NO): NO